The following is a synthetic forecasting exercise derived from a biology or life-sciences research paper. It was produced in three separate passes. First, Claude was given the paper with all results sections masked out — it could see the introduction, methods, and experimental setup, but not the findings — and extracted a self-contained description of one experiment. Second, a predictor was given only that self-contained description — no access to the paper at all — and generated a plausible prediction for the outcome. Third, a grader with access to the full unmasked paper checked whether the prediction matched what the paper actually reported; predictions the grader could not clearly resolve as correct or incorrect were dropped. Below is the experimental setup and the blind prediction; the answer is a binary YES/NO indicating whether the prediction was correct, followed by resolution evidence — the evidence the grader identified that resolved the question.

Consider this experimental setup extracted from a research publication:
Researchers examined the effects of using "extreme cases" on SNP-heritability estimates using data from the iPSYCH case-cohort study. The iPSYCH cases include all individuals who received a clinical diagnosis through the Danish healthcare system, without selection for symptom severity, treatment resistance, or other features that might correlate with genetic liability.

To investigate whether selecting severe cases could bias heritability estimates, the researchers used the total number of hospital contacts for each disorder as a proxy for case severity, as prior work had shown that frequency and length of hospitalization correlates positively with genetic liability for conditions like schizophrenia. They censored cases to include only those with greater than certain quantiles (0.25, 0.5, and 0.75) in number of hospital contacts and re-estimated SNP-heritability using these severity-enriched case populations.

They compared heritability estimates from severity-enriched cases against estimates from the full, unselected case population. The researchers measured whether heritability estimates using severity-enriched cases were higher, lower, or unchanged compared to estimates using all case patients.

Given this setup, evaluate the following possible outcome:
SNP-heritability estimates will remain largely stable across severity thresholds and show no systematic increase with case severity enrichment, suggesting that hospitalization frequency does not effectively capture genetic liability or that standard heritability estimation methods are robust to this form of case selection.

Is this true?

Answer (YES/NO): NO